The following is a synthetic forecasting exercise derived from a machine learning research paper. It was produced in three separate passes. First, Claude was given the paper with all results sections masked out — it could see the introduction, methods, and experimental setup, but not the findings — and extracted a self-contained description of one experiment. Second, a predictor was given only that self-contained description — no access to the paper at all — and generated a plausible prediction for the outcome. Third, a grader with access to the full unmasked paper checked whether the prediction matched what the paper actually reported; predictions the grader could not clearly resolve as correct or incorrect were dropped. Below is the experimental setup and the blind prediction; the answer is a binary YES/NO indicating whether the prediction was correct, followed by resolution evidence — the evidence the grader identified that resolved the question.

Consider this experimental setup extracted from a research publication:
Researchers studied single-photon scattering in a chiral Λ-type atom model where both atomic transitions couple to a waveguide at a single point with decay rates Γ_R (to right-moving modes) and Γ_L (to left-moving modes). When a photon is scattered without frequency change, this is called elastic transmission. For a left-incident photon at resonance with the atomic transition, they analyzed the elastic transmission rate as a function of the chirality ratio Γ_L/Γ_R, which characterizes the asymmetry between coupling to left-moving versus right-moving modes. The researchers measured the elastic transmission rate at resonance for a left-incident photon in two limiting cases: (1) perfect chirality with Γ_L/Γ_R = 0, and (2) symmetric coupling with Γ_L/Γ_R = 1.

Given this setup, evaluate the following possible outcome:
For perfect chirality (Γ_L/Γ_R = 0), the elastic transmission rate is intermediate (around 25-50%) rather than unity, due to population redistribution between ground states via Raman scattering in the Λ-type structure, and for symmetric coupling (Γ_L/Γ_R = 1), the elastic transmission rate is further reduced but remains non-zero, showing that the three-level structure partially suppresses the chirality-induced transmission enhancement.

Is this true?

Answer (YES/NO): NO